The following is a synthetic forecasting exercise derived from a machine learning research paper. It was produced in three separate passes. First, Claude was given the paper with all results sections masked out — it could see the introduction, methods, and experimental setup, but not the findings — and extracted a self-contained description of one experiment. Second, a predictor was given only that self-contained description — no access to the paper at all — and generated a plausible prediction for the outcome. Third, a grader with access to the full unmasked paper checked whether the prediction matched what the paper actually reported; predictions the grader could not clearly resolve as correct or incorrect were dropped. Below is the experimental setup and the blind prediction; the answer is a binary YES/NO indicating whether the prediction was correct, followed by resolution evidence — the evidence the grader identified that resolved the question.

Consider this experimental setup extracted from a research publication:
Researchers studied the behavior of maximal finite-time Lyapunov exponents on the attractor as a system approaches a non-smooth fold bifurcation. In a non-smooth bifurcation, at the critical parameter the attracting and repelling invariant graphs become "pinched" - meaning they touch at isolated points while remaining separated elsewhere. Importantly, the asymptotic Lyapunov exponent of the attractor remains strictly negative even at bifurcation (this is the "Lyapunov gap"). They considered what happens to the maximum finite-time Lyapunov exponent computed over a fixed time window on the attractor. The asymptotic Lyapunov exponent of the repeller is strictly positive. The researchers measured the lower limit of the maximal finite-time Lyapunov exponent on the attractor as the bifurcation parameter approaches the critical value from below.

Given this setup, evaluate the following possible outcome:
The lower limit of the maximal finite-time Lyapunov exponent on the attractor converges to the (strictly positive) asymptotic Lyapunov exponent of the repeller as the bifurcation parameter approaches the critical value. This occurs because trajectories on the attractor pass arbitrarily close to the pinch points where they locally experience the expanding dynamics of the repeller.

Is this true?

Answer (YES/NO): NO